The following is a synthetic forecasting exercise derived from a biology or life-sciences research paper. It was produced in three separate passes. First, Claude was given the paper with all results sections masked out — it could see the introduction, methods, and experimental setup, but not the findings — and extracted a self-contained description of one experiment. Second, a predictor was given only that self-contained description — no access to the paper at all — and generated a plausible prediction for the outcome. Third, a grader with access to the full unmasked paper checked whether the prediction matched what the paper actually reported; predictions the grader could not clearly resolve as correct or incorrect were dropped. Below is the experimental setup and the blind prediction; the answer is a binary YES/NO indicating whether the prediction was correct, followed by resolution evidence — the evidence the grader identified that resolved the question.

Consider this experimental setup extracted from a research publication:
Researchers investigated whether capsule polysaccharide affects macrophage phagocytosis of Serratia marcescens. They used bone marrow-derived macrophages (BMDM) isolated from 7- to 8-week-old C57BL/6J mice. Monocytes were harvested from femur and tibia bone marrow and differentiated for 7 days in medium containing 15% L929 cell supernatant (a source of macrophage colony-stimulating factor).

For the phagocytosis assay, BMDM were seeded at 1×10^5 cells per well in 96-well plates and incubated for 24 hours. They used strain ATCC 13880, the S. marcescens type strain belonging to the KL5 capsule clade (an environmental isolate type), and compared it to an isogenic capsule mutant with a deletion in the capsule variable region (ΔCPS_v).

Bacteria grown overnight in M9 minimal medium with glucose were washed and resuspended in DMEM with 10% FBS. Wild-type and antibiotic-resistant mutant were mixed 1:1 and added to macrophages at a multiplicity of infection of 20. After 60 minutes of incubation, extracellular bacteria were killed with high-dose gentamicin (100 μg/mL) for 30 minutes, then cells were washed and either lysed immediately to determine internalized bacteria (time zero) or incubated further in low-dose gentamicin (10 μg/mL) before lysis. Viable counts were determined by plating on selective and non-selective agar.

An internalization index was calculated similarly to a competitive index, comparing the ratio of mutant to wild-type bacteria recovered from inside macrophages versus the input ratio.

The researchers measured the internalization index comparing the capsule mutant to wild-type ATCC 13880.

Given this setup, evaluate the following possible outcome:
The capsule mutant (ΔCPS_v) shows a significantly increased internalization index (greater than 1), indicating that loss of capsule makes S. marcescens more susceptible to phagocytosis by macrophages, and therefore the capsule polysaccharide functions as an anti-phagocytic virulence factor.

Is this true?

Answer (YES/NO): NO